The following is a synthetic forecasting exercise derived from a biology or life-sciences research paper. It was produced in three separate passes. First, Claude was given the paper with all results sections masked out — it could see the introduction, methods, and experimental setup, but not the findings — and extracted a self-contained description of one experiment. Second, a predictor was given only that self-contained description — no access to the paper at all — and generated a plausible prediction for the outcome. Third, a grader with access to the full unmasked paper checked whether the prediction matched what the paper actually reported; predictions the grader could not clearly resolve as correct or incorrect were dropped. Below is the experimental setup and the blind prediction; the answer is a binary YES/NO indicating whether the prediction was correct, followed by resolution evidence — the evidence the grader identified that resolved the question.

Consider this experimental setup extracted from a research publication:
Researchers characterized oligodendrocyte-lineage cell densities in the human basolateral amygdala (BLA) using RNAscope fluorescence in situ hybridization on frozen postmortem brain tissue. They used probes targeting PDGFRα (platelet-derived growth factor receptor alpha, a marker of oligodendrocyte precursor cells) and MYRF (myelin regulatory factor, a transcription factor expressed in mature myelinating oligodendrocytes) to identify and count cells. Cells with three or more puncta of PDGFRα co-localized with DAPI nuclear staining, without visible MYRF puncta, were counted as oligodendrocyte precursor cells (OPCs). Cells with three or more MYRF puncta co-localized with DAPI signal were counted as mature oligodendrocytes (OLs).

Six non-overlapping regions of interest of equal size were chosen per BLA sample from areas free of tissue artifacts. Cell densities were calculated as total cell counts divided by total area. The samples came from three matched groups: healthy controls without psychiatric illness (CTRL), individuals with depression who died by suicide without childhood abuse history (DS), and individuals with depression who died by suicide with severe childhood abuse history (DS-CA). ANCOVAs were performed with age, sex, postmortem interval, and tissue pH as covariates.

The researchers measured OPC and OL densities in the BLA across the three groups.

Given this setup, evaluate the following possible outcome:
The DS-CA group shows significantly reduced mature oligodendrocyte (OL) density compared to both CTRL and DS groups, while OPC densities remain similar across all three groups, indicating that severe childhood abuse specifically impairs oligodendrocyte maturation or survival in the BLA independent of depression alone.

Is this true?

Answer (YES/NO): NO